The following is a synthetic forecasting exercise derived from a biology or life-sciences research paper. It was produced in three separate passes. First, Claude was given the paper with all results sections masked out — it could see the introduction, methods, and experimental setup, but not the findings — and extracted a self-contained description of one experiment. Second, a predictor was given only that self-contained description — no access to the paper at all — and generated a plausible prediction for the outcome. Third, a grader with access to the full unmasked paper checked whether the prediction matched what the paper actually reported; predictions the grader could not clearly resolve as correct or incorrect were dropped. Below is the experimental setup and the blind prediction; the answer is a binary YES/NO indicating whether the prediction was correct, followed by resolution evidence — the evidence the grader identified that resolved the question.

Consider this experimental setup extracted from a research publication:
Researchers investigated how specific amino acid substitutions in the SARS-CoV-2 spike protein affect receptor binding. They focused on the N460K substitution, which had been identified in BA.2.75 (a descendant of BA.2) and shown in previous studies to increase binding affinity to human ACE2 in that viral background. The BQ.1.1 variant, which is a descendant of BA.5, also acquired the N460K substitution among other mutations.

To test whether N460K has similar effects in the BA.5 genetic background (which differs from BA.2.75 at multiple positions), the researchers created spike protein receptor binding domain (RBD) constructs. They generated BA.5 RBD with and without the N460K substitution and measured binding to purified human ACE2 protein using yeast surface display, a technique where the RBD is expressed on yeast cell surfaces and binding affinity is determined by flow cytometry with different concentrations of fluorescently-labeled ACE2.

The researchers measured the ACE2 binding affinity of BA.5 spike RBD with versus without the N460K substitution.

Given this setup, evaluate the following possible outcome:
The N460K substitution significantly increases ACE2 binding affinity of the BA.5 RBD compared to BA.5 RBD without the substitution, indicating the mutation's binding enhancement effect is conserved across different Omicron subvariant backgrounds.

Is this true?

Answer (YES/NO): YES